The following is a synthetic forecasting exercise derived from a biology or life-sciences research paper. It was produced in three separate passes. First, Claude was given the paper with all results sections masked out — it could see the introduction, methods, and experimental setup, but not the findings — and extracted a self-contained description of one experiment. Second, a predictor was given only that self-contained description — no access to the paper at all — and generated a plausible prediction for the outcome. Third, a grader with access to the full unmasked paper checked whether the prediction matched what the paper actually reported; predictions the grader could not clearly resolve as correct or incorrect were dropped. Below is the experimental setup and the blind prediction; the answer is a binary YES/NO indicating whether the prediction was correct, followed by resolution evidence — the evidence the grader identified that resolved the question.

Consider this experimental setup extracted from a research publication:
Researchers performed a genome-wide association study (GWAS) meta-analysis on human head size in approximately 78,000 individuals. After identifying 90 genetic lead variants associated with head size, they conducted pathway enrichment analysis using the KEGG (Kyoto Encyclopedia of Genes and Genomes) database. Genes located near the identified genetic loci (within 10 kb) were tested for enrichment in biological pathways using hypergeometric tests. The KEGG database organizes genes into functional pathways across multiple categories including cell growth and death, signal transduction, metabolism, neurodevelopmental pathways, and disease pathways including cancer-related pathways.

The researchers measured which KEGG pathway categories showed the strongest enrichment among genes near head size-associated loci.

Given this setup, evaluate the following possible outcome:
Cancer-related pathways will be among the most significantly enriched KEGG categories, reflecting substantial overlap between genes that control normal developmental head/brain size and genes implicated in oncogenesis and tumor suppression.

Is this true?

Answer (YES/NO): YES